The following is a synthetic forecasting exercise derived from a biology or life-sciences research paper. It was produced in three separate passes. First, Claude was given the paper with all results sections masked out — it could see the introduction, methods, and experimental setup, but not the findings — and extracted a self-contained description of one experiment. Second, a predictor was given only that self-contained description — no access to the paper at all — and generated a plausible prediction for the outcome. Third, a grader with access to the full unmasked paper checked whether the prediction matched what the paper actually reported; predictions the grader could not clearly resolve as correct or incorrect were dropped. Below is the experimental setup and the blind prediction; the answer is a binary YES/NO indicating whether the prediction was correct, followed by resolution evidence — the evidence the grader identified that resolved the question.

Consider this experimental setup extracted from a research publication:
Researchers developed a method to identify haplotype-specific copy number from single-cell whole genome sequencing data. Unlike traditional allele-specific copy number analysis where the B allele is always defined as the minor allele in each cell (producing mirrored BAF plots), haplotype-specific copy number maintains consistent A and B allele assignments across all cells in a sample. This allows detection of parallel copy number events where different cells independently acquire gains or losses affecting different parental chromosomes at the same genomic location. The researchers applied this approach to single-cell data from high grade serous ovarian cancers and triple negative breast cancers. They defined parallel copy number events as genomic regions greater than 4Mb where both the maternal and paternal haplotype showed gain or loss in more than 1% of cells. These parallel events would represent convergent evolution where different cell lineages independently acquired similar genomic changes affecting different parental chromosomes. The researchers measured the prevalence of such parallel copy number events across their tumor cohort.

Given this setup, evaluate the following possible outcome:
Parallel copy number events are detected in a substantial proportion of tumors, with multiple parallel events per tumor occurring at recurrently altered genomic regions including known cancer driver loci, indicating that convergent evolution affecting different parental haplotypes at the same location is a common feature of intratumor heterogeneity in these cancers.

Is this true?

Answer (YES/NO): NO